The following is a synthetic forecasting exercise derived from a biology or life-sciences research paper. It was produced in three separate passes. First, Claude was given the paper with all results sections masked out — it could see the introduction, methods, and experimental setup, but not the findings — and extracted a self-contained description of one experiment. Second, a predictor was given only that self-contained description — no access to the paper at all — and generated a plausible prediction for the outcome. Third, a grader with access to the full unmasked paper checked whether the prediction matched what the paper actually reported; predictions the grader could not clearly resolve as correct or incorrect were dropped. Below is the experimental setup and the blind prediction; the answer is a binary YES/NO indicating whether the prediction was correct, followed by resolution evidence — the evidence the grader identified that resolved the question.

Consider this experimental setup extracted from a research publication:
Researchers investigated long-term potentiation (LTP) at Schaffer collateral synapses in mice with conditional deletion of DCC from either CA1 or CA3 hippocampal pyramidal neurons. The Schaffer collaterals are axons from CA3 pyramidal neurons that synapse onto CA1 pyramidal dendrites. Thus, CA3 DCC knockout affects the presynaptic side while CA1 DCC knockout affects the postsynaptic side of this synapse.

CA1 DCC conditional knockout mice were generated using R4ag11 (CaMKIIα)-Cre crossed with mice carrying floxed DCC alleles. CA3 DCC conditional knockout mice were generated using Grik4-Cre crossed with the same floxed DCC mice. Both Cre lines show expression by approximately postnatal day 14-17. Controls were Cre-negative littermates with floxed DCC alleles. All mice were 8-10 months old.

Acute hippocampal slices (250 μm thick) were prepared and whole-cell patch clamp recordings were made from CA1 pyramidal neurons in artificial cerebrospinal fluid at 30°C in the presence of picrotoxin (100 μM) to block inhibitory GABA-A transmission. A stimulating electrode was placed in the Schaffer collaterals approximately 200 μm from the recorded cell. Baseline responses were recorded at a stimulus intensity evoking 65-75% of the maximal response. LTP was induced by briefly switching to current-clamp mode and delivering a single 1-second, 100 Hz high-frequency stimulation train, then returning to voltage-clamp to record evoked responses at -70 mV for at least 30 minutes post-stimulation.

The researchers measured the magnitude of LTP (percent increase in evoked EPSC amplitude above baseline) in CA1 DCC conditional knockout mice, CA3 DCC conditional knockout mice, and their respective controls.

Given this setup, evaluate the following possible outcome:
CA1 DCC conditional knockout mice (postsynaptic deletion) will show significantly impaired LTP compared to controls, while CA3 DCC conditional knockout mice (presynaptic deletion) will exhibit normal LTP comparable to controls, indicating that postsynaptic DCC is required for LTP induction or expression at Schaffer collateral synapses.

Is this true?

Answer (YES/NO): NO